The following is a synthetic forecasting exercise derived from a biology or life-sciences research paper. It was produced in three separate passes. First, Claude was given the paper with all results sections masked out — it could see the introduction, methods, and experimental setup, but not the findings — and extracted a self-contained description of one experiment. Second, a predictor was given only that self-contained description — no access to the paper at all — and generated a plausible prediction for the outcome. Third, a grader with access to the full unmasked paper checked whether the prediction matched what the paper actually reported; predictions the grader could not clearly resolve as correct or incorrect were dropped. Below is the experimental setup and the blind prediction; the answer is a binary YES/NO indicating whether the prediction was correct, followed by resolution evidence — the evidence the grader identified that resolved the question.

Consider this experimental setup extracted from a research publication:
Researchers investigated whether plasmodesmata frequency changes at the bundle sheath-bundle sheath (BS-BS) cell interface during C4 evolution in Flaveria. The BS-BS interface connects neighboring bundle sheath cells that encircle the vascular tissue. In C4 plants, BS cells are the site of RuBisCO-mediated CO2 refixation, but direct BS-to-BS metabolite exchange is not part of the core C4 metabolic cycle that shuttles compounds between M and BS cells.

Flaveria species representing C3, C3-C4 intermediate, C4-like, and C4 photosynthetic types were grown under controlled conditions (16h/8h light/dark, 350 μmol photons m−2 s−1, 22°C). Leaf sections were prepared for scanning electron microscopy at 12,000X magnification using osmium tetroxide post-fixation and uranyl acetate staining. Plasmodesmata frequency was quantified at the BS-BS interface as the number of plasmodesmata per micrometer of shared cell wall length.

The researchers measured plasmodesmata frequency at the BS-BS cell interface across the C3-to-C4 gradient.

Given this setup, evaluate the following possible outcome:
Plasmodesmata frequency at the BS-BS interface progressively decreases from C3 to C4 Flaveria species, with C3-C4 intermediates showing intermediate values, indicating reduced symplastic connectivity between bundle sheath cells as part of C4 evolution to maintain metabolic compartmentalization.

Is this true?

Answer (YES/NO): NO